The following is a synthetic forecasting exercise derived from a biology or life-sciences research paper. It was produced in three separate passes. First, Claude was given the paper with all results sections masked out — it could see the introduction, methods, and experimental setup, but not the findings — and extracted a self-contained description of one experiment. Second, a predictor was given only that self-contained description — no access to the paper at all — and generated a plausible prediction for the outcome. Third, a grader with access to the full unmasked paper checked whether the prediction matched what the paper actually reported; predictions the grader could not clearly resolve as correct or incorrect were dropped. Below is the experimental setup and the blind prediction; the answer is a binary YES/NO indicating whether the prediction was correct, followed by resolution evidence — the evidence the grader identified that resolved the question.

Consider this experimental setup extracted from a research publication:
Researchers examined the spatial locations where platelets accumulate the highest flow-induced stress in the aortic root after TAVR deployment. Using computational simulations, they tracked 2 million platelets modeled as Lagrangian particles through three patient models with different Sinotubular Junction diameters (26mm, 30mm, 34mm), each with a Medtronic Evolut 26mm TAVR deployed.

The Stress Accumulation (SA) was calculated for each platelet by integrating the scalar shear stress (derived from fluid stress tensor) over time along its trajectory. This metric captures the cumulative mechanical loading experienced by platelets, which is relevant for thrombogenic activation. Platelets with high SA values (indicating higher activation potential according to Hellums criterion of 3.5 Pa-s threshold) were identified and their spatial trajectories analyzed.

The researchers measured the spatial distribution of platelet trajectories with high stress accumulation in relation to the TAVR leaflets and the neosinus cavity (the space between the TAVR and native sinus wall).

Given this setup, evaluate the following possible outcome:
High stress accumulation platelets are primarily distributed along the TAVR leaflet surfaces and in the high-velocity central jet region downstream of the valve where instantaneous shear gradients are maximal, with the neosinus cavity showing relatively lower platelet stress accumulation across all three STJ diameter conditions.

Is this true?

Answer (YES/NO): NO